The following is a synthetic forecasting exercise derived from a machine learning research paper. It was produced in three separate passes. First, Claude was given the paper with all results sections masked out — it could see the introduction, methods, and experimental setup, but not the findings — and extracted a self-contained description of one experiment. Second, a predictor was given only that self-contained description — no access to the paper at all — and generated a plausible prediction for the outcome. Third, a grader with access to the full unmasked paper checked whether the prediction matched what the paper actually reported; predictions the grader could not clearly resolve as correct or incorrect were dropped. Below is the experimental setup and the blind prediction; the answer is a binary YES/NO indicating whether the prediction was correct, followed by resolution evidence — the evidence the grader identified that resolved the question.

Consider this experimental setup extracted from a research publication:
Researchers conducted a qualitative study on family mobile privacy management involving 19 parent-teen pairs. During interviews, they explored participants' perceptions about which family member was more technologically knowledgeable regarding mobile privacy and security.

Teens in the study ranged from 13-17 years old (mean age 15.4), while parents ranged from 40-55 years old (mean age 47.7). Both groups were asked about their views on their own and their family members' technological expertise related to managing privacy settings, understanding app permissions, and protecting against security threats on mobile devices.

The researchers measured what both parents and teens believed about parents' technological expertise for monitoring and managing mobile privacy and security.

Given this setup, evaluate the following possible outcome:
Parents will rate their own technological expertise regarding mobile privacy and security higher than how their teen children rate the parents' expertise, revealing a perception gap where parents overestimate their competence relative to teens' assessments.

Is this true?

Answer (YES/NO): NO